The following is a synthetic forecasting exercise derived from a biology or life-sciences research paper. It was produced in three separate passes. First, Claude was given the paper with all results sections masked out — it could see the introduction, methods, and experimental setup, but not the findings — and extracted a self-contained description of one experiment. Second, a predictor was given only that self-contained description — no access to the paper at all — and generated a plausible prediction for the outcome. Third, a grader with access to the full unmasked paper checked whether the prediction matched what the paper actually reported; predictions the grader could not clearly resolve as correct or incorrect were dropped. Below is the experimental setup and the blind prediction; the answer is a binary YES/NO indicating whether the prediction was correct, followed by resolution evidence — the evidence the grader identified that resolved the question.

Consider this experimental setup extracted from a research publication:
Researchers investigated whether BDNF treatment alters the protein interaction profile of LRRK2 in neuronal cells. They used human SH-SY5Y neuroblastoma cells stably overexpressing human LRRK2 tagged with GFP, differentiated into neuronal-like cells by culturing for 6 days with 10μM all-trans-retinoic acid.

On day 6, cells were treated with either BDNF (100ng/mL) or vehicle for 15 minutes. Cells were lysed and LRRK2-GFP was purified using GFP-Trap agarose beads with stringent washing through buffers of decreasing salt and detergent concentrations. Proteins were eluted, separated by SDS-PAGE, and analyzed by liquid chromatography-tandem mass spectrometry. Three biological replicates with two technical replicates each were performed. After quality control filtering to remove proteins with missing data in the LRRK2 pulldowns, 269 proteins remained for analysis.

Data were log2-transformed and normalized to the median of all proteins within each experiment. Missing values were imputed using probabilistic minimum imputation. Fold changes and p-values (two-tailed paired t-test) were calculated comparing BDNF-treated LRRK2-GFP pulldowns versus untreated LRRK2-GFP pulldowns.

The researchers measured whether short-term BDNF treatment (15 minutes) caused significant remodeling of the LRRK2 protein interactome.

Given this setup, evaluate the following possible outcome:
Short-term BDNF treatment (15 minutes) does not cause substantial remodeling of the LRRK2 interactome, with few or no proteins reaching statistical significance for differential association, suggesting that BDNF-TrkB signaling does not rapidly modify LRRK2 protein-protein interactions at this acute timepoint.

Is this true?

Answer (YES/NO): NO